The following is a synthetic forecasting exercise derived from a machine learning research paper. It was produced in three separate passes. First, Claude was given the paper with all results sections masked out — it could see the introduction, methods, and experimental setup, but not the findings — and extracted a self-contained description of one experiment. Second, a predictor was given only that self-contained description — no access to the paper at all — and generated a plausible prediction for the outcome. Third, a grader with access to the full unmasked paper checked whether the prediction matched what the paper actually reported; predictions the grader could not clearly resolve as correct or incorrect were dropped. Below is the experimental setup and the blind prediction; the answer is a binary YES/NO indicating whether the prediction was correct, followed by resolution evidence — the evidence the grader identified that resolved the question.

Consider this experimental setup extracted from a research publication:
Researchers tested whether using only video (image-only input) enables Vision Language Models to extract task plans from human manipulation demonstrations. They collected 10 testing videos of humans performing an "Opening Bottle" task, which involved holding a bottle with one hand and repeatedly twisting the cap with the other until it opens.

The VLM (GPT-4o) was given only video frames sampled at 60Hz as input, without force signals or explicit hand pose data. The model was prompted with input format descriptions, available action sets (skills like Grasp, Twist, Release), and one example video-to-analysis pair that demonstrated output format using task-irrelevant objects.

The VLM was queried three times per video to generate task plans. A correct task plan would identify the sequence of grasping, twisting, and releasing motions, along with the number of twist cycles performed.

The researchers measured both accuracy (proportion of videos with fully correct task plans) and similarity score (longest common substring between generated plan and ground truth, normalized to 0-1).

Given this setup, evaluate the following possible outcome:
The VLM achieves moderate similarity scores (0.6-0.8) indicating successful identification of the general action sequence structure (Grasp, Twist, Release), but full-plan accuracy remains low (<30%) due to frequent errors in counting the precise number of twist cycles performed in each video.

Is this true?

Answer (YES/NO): NO